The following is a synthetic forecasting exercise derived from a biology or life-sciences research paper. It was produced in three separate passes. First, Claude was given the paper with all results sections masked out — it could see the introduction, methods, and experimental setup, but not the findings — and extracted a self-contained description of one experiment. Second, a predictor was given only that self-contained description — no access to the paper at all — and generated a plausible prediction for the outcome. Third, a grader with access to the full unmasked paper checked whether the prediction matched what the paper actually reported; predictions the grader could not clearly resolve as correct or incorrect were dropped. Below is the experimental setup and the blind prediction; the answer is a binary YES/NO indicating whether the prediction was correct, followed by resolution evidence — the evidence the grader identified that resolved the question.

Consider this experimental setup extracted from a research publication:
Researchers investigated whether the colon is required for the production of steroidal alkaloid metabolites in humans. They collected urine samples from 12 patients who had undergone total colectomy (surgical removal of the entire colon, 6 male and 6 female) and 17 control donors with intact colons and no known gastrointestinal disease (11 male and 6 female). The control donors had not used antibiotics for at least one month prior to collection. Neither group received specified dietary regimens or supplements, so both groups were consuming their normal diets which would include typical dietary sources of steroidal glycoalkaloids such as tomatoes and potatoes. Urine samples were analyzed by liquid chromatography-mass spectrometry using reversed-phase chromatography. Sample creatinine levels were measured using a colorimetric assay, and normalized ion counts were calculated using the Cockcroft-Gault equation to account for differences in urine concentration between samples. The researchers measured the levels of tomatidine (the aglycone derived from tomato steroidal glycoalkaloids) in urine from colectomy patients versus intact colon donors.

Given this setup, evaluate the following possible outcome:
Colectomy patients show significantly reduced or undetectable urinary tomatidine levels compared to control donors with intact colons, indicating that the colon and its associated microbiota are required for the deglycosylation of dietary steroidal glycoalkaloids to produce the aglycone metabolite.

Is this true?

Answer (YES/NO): YES